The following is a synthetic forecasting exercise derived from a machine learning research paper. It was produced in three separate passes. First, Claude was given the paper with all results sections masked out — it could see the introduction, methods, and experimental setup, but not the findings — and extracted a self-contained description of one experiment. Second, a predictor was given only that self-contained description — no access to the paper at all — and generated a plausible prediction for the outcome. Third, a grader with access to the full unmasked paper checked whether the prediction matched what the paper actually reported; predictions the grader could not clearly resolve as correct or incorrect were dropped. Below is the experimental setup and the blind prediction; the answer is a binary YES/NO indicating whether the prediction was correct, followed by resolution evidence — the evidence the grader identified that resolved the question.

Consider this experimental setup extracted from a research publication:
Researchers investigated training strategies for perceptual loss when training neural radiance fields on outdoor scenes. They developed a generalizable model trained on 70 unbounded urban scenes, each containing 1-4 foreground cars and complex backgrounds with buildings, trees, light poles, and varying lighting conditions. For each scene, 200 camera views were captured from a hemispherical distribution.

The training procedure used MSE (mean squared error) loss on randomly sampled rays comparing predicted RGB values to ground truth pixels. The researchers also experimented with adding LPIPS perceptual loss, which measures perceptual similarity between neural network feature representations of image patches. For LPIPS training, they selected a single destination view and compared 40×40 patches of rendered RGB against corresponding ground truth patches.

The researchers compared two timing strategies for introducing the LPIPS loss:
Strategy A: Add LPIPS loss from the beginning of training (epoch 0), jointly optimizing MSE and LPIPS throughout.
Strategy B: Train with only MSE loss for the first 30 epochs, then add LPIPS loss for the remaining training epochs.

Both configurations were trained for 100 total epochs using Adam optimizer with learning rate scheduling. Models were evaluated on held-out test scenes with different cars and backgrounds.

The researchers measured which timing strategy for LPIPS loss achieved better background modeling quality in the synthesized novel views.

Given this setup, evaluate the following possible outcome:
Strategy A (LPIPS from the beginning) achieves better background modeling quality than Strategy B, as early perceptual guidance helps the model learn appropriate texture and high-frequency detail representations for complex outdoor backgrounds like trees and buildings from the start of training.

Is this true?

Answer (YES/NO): NO